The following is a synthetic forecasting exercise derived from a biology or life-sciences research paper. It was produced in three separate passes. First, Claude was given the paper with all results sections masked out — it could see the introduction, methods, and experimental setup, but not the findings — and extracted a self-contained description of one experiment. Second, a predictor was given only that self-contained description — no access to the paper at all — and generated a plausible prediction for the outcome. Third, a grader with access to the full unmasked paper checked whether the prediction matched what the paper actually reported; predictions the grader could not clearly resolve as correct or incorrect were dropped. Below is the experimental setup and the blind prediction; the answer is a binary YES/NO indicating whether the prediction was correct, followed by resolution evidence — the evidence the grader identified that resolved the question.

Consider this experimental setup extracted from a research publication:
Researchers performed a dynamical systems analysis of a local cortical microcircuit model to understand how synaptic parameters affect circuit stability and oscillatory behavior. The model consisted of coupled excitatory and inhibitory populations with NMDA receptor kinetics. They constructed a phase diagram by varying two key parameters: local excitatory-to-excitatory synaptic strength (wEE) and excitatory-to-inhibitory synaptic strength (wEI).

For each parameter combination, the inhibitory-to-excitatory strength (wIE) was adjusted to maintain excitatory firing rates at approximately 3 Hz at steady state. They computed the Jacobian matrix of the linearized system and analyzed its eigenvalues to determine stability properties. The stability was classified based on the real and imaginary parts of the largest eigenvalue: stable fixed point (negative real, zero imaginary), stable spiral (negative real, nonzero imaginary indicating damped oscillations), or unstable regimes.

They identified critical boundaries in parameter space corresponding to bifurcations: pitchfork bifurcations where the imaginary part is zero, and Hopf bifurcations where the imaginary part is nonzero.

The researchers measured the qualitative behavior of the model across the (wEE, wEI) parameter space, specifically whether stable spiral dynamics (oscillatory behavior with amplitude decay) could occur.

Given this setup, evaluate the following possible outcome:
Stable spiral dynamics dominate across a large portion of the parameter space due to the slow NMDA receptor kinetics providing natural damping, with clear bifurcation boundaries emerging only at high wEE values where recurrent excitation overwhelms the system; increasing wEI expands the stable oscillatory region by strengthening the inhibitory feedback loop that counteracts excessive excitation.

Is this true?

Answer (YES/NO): NO